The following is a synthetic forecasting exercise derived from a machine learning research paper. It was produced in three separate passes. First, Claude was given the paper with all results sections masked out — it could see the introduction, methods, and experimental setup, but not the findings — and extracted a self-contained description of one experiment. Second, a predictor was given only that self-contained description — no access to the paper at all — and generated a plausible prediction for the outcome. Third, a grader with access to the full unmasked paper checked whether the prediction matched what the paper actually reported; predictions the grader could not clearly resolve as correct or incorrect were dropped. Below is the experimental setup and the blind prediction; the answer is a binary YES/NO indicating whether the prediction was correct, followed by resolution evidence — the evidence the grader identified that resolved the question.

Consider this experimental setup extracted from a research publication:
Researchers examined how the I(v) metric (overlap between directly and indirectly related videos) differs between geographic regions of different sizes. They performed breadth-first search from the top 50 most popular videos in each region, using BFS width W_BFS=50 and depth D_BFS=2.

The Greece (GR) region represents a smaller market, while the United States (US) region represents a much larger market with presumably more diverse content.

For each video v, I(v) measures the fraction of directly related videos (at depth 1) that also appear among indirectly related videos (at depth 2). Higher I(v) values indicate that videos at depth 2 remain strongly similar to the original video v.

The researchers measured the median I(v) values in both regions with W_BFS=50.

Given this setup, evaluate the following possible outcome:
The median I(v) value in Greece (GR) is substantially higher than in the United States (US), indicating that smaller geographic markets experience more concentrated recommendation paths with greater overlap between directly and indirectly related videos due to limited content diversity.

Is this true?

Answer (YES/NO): NO